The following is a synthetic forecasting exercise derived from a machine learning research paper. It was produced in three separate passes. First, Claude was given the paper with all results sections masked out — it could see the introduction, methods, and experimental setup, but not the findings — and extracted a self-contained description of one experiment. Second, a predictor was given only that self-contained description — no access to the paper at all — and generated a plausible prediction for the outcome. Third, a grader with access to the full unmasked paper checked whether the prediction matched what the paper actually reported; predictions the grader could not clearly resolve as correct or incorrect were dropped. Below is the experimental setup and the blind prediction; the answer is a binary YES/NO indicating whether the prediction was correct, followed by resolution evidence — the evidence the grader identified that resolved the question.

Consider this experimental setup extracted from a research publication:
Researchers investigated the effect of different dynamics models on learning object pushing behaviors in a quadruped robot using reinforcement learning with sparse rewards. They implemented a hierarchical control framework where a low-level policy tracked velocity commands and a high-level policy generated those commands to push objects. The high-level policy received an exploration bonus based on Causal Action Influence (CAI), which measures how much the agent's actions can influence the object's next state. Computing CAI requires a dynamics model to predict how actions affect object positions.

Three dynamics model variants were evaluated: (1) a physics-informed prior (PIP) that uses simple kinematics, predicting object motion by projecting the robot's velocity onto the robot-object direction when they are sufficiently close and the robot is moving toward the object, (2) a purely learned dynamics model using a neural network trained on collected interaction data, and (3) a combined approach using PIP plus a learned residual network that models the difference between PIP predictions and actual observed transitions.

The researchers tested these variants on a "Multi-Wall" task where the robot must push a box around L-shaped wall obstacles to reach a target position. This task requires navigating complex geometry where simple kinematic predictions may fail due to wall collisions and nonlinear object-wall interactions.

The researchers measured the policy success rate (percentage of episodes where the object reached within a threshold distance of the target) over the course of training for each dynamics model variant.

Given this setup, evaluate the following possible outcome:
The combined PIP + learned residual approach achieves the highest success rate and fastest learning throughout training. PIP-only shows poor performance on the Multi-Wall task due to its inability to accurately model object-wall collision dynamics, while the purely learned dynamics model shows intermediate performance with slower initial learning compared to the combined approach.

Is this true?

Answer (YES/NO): NO